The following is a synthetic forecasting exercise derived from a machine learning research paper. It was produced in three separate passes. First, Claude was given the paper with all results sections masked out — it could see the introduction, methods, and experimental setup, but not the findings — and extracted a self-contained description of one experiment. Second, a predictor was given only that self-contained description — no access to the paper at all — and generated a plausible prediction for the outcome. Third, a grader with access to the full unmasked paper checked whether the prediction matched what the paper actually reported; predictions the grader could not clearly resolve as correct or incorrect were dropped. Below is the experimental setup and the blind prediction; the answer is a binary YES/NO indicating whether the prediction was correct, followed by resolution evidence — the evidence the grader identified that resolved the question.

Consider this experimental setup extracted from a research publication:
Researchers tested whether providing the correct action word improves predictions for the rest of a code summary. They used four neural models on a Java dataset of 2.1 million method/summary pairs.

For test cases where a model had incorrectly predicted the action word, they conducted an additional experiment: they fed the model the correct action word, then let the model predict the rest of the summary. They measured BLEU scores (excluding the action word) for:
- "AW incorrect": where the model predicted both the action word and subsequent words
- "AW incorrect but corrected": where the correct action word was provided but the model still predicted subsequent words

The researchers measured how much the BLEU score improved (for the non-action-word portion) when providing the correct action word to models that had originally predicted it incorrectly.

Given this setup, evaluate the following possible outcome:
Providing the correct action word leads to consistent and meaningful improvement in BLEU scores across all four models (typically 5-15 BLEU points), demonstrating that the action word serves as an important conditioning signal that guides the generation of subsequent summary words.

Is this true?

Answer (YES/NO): NO